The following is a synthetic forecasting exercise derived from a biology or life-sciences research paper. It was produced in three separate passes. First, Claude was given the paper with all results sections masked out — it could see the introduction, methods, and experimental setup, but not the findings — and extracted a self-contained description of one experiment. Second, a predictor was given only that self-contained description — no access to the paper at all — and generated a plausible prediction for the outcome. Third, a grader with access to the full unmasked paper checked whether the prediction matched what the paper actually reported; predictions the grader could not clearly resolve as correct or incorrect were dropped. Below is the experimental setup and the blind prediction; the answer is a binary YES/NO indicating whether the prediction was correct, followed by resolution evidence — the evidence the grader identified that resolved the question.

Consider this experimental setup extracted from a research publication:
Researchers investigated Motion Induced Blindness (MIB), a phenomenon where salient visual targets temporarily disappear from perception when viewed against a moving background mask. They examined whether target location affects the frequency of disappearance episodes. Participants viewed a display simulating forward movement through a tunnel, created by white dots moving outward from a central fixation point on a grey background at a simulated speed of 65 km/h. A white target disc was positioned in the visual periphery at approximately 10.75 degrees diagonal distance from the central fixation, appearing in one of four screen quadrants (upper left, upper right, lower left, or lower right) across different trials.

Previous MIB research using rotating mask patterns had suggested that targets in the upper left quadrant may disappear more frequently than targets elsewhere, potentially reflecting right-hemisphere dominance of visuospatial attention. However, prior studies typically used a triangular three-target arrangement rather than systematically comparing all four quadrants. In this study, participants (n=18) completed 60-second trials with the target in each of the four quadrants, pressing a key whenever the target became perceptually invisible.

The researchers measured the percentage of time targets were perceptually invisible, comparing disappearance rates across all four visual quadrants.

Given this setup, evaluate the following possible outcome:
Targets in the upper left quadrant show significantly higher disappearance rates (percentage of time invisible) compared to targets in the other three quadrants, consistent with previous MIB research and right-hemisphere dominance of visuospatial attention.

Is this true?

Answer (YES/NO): NO